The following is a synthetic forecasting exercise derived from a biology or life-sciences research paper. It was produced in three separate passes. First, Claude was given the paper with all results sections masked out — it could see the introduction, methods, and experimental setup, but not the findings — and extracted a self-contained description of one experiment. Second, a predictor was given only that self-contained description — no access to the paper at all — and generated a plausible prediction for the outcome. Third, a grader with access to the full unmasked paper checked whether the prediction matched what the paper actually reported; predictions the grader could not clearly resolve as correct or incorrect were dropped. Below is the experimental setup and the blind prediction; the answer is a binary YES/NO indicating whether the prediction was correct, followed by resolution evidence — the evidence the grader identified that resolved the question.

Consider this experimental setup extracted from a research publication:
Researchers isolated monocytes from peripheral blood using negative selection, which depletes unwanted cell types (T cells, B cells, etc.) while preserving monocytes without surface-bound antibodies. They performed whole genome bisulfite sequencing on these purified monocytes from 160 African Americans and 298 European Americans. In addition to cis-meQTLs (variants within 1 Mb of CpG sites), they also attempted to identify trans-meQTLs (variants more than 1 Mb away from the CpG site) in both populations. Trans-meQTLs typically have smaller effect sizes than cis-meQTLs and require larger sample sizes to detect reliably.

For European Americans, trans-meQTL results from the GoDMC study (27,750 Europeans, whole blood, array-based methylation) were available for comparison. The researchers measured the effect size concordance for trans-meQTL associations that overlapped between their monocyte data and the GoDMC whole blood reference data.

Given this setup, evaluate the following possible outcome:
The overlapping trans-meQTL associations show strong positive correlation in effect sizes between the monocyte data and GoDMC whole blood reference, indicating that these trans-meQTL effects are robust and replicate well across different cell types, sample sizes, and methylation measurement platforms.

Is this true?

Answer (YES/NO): YES